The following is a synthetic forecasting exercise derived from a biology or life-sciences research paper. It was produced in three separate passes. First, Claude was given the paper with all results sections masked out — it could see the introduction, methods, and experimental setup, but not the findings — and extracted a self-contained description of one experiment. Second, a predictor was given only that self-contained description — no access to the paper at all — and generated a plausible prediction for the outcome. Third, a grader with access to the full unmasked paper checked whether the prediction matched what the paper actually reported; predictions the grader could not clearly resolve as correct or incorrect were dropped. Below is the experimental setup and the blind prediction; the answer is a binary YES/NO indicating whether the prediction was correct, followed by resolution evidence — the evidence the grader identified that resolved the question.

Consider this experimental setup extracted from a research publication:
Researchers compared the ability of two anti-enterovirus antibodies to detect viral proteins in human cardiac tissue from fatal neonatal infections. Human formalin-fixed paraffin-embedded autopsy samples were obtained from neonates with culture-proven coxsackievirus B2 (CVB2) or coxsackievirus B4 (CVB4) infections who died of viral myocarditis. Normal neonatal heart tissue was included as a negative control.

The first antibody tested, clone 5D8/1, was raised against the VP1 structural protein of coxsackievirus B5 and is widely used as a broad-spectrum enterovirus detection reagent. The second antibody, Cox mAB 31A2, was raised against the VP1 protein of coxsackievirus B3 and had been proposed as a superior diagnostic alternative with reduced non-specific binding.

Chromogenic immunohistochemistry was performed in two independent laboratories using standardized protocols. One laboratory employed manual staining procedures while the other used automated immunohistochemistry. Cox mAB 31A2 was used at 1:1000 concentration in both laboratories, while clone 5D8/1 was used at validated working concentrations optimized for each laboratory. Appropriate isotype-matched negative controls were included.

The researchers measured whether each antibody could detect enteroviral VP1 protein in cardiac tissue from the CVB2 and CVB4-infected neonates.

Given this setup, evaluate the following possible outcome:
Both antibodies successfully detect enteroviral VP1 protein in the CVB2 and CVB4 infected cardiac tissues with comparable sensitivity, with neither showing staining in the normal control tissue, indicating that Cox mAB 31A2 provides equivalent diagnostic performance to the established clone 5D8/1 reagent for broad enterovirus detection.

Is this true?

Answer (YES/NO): NO